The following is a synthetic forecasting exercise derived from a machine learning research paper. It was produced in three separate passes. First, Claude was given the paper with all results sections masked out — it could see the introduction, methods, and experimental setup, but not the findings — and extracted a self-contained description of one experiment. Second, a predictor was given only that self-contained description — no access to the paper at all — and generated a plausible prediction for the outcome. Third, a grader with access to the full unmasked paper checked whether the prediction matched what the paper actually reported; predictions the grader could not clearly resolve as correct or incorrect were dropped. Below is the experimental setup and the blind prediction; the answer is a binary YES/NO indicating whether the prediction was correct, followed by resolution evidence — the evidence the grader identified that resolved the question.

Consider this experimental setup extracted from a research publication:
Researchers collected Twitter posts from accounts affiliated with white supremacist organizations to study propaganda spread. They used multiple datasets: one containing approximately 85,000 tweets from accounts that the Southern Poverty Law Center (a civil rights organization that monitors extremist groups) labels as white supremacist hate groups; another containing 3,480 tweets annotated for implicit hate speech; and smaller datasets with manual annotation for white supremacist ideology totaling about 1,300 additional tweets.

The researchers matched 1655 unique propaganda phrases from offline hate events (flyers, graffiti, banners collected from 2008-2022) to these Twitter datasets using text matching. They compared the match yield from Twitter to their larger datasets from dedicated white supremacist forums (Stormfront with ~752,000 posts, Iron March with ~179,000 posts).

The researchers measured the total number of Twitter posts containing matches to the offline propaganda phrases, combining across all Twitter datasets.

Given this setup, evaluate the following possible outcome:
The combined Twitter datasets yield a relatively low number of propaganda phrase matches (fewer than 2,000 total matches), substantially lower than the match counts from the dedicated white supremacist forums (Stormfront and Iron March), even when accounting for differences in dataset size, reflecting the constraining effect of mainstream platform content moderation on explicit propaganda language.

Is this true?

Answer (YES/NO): NO